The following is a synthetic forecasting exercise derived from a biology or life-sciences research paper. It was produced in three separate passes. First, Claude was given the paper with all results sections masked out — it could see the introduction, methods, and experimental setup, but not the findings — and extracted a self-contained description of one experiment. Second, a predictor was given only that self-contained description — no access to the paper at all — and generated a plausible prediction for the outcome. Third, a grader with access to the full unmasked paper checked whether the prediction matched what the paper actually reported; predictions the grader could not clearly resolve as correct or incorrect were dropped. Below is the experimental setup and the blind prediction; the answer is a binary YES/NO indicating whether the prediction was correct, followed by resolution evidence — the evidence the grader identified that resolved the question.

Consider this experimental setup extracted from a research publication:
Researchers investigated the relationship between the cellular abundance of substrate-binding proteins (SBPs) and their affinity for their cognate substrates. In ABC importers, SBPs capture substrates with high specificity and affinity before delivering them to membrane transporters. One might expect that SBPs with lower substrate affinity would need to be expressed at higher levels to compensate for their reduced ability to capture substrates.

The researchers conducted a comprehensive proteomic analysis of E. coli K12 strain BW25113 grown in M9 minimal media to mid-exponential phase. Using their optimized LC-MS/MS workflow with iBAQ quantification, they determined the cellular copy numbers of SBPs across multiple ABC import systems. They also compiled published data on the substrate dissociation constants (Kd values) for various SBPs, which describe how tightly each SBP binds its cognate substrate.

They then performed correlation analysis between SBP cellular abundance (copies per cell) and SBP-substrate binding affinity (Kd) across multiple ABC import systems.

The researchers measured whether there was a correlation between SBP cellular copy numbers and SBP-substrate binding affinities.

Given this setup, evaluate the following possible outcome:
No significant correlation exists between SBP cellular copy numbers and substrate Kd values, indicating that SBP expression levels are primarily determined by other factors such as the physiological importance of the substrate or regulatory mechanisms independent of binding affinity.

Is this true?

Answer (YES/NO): YES